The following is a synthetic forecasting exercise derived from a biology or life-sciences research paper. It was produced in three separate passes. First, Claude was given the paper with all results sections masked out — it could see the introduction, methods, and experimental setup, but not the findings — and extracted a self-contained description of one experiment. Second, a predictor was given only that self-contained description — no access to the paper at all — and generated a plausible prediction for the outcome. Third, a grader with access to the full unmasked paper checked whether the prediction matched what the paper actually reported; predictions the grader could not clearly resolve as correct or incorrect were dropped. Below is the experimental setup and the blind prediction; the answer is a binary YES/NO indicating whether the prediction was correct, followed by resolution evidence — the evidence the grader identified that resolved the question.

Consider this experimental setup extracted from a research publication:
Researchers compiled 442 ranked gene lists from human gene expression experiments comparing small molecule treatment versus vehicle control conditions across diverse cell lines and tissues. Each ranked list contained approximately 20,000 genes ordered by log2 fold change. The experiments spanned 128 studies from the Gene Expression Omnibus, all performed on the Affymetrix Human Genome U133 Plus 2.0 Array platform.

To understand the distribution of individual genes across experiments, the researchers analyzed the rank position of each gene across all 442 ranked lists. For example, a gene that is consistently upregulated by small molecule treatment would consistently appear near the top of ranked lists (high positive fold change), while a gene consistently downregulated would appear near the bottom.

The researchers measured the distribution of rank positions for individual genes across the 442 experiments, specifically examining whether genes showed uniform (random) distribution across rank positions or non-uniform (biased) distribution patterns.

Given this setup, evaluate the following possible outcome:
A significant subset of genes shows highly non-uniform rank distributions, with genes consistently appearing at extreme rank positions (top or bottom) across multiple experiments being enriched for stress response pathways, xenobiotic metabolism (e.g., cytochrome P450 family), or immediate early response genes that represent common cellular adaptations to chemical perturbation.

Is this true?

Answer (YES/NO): NO